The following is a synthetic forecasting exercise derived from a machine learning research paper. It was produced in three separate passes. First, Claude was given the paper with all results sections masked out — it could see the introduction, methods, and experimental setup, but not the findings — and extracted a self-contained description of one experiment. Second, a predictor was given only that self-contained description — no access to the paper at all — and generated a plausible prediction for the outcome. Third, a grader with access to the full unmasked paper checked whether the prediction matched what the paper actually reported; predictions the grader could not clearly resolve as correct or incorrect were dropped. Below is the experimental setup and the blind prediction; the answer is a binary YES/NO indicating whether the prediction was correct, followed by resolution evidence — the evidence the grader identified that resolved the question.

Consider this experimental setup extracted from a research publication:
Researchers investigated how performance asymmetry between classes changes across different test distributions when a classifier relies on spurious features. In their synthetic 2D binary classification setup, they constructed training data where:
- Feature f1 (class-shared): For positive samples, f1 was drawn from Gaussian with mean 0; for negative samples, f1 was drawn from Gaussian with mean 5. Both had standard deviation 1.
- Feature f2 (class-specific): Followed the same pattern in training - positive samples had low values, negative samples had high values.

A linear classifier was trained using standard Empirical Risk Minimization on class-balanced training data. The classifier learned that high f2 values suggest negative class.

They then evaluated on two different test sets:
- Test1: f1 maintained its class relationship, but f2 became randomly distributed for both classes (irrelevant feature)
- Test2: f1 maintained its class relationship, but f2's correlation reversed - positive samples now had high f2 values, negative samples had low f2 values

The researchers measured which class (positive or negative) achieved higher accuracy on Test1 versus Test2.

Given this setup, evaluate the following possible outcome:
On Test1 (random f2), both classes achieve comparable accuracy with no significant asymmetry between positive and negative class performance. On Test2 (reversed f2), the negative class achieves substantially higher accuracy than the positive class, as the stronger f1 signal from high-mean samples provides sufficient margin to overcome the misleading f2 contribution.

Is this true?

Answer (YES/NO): NO